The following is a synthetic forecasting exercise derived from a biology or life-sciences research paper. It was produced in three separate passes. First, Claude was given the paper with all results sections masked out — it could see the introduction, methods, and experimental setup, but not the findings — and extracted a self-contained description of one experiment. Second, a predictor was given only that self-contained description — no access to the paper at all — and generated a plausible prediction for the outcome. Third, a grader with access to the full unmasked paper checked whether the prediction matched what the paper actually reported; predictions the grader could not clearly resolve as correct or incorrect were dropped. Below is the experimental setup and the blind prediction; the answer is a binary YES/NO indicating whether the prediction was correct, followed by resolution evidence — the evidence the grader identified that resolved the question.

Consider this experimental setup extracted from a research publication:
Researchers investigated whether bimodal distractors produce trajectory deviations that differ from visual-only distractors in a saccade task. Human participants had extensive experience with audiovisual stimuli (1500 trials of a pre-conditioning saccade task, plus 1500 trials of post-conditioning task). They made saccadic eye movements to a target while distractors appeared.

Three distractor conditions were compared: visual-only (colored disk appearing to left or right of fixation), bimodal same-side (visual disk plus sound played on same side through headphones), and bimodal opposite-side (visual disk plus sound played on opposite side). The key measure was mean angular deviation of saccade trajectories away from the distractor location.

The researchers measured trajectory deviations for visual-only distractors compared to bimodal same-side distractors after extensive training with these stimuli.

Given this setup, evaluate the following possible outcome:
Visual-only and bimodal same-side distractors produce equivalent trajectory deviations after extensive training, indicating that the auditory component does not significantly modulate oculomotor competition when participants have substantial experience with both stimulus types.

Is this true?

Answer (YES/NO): NO